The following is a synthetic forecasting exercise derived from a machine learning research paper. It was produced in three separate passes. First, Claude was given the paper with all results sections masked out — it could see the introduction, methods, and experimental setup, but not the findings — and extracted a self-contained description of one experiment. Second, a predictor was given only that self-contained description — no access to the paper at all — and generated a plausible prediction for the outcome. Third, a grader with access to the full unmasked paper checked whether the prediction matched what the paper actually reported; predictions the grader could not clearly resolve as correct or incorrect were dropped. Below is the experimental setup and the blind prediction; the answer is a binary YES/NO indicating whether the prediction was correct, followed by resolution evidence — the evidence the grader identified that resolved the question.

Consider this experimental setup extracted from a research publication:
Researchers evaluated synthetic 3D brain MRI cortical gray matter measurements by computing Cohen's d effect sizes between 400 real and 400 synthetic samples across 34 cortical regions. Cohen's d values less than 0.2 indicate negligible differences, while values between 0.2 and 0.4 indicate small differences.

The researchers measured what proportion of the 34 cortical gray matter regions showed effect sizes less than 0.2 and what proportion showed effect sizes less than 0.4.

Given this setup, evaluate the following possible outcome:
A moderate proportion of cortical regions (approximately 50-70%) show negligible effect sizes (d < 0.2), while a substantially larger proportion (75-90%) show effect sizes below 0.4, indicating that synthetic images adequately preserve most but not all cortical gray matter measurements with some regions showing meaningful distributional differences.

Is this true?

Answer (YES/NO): YES